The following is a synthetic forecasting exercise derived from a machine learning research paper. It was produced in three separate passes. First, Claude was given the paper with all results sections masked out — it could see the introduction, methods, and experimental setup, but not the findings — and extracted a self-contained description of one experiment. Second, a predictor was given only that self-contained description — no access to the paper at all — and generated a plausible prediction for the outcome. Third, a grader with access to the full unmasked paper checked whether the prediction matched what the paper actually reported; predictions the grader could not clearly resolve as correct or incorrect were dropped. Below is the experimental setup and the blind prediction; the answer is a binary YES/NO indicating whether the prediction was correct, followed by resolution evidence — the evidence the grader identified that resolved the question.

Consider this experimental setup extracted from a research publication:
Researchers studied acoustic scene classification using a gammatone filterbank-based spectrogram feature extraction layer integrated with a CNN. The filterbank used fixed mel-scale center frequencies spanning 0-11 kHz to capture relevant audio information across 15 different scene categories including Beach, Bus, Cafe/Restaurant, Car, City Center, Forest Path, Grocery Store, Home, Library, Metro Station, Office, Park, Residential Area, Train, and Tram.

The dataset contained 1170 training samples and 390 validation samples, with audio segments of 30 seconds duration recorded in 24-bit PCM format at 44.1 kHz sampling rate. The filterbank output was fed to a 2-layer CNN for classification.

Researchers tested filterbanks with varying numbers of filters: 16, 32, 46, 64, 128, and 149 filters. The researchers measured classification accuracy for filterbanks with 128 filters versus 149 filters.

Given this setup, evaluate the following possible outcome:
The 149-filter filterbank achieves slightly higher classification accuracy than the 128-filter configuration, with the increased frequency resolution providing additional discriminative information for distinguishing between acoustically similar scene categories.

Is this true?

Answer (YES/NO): NO